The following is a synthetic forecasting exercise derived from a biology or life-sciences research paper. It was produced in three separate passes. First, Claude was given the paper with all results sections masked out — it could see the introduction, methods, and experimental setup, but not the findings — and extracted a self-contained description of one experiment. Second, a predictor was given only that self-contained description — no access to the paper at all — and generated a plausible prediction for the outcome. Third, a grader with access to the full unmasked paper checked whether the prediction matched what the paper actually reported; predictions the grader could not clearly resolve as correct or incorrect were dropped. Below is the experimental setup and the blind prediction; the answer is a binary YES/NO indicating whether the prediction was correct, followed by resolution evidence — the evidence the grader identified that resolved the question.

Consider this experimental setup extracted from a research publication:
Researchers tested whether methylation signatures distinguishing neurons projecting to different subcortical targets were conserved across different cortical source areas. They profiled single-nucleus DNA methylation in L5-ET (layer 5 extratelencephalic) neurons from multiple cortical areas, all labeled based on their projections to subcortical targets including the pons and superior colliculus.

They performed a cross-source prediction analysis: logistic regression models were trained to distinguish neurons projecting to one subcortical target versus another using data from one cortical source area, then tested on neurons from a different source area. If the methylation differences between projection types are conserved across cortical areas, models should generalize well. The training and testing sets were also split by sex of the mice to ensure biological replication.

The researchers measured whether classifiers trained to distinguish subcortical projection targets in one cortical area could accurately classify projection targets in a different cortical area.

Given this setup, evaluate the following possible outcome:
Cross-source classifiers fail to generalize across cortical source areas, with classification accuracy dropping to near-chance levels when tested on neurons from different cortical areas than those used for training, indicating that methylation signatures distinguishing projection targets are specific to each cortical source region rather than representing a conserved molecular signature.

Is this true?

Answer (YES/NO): NO